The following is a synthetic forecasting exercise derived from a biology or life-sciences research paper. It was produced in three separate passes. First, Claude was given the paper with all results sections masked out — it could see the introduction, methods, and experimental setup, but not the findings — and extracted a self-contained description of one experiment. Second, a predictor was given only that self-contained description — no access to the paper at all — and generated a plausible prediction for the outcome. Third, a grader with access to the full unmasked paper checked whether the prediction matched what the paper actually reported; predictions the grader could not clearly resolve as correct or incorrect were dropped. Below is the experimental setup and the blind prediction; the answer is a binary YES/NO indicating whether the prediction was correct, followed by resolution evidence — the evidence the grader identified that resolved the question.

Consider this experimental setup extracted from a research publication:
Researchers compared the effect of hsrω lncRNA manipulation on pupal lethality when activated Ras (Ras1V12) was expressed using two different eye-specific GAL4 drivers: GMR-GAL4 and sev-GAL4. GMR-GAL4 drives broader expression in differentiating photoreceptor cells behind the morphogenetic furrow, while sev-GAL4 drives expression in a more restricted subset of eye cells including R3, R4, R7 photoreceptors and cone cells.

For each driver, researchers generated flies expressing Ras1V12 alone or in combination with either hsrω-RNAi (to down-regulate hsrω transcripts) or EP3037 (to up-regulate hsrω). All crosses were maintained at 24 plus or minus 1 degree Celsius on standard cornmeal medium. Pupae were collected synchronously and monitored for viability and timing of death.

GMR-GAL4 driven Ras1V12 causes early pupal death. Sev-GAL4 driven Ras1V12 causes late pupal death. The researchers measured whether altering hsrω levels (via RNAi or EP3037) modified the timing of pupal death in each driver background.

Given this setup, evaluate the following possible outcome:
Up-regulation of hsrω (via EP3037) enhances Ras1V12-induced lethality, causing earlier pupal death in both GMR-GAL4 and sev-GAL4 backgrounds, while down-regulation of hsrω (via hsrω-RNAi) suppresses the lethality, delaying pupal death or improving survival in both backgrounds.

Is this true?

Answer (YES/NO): NO